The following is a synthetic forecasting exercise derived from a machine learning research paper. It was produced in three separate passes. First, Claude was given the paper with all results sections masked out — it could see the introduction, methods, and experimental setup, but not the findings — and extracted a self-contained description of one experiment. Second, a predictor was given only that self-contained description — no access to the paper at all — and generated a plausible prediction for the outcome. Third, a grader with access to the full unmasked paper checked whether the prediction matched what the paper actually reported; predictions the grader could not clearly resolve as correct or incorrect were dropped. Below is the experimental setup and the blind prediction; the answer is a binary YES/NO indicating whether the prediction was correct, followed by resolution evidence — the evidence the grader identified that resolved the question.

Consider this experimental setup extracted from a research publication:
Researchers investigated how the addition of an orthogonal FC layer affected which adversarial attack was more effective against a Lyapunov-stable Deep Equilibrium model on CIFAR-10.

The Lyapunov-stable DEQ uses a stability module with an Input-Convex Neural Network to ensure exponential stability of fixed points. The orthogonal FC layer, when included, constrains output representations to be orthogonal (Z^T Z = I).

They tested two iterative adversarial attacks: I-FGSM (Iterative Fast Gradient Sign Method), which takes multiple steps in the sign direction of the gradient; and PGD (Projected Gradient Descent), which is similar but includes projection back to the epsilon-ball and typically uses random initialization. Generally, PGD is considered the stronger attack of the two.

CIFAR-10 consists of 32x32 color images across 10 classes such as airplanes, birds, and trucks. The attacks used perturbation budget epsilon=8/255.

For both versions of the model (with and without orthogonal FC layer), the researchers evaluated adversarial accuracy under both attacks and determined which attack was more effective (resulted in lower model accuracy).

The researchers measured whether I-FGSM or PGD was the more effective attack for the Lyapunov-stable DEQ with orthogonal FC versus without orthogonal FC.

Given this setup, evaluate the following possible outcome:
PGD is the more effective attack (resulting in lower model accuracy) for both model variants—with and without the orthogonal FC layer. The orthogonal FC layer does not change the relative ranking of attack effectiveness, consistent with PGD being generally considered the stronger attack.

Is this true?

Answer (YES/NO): NO